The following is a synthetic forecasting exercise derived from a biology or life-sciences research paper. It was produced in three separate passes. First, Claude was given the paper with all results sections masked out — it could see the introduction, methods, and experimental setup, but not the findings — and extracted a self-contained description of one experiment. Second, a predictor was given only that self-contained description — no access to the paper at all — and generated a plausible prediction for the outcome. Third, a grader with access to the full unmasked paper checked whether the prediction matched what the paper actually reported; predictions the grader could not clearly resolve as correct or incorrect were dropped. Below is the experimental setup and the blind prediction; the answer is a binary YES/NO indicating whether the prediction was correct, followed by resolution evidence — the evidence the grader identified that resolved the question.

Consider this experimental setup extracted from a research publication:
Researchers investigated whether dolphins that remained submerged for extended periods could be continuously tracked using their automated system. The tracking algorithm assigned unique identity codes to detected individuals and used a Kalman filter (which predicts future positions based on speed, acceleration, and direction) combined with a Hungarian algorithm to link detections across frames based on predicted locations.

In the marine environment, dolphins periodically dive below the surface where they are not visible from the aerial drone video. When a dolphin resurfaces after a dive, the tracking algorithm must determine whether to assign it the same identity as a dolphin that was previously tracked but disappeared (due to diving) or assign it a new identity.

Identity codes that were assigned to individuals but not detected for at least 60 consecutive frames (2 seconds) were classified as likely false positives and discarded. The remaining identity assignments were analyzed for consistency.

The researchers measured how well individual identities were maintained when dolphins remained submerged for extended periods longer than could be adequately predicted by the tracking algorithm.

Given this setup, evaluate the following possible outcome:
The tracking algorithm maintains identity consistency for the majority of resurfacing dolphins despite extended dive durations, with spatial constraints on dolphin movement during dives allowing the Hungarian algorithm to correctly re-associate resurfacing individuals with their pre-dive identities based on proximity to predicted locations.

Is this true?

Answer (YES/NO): NO